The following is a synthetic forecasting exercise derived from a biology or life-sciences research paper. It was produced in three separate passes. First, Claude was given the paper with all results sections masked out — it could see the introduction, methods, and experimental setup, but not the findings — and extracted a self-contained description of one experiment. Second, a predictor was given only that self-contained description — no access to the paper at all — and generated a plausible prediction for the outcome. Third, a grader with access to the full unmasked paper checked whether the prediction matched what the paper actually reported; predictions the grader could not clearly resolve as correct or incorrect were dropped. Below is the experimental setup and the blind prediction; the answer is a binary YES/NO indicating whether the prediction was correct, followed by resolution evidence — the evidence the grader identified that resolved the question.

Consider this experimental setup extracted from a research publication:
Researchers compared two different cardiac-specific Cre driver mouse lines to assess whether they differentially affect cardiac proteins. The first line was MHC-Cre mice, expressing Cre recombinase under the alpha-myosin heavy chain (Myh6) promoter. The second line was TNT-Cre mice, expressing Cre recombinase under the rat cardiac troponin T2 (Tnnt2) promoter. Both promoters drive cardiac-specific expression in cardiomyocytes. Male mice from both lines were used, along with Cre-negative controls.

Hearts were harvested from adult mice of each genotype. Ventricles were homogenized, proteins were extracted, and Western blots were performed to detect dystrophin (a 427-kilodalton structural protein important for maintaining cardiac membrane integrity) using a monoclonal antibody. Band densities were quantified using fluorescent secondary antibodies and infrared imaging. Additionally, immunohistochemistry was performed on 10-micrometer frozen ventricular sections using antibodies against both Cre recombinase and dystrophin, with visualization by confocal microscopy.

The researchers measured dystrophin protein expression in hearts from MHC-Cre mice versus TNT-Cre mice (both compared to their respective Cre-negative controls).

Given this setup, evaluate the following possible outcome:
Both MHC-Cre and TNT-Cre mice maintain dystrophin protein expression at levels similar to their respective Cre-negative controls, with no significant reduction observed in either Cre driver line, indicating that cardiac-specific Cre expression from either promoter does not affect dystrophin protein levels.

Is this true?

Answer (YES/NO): NO